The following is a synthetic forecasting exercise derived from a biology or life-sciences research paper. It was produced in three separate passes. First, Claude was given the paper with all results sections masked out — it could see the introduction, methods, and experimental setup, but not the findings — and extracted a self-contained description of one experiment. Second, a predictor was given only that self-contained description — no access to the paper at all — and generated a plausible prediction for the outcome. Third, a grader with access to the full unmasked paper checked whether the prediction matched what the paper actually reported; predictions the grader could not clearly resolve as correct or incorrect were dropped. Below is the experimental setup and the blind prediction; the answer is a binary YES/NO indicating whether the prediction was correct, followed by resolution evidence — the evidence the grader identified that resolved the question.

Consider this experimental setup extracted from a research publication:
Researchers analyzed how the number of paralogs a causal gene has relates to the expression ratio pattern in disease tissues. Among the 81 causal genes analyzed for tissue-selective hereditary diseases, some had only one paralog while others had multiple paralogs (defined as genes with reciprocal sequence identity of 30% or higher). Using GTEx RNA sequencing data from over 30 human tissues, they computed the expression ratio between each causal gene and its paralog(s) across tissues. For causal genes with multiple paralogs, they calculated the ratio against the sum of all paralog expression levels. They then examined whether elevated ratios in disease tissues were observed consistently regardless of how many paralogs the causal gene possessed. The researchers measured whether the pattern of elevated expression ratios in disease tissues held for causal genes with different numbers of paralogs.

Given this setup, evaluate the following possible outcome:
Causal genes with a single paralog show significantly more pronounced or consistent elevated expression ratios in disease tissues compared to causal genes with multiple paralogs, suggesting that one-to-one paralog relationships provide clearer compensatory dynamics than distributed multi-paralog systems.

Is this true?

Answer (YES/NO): NO